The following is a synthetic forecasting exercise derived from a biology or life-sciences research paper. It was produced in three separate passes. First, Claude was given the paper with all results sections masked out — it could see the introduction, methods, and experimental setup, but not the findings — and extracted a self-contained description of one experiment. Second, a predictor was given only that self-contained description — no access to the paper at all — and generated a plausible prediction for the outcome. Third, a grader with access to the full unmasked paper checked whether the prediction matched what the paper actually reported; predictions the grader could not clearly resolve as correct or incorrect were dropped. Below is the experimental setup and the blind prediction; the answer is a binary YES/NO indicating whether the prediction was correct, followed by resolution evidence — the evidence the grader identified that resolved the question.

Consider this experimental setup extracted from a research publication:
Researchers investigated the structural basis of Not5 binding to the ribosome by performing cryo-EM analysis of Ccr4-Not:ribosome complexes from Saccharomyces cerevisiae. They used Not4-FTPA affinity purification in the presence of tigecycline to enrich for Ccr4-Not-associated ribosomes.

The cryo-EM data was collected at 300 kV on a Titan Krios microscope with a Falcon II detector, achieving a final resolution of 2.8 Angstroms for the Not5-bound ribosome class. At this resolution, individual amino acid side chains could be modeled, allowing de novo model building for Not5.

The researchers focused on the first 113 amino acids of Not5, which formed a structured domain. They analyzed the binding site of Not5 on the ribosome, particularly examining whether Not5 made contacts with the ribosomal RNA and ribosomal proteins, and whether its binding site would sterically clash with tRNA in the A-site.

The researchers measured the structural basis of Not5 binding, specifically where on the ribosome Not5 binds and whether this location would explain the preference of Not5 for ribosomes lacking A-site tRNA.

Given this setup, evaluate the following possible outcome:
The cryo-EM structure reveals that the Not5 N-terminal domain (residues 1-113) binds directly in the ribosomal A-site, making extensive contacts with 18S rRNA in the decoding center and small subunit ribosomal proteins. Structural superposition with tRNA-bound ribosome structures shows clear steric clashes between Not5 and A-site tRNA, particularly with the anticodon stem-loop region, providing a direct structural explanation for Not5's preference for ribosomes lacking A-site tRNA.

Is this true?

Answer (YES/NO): NO